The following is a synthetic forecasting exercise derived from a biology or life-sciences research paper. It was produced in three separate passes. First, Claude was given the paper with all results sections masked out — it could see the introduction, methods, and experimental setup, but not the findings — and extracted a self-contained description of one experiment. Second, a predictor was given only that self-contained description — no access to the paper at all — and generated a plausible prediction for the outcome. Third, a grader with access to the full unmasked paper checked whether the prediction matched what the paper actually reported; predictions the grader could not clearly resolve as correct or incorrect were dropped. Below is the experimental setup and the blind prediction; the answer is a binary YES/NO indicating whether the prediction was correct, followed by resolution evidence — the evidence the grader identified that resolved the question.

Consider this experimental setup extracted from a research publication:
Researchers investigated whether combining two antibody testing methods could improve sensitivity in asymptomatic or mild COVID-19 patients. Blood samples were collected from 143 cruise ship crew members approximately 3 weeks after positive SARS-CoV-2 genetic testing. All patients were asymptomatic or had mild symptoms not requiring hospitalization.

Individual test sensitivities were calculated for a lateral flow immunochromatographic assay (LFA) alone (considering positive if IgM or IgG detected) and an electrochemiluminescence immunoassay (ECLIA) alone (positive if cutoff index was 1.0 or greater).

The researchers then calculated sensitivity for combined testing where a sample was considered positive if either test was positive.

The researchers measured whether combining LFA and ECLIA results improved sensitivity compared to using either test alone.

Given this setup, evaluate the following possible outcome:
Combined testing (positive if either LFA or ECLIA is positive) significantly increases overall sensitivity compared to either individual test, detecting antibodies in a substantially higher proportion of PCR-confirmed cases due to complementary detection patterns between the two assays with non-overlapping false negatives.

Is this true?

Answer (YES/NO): NO